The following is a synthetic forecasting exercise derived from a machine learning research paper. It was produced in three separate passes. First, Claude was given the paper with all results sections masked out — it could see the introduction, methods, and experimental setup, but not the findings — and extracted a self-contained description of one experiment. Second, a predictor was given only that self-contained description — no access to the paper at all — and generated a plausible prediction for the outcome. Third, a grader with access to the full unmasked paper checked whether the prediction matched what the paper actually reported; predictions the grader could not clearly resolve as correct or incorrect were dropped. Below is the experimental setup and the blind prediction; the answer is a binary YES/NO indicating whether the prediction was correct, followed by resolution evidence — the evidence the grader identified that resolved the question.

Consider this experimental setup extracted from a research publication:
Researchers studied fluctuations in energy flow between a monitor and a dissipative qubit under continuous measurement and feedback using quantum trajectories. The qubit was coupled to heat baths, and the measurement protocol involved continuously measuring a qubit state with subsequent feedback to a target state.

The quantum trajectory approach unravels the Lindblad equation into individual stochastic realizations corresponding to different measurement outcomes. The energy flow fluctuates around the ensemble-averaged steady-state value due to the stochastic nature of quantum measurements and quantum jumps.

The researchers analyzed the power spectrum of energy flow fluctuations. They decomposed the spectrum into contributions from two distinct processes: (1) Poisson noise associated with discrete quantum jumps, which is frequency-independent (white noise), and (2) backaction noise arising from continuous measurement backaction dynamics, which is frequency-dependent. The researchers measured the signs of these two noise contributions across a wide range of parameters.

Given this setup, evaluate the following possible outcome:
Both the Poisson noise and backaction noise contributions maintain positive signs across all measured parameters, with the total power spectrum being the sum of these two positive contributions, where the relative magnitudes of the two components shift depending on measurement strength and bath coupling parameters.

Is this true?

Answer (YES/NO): NO